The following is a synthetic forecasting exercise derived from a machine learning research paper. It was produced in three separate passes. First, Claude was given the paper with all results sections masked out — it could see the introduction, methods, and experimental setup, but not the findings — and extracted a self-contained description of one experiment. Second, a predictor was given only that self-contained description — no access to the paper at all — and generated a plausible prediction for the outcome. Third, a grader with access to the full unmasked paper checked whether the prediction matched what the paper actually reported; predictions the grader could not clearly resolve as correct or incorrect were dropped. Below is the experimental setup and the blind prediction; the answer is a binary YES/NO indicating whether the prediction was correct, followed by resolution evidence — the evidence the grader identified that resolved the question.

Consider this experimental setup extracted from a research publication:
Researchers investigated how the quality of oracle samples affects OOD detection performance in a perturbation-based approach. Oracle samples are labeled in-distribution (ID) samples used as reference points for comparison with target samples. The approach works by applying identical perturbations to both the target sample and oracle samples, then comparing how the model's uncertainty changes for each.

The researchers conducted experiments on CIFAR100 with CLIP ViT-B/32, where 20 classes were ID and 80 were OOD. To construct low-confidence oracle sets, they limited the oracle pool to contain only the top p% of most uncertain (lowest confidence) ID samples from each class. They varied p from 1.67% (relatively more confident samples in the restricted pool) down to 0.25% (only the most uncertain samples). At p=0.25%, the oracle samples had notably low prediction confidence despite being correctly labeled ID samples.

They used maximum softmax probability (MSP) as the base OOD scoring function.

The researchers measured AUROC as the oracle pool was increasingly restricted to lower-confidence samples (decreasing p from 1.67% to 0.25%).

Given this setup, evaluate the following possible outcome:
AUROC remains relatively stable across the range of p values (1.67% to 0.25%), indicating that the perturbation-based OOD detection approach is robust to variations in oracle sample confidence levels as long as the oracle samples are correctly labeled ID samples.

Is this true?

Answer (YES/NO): NO